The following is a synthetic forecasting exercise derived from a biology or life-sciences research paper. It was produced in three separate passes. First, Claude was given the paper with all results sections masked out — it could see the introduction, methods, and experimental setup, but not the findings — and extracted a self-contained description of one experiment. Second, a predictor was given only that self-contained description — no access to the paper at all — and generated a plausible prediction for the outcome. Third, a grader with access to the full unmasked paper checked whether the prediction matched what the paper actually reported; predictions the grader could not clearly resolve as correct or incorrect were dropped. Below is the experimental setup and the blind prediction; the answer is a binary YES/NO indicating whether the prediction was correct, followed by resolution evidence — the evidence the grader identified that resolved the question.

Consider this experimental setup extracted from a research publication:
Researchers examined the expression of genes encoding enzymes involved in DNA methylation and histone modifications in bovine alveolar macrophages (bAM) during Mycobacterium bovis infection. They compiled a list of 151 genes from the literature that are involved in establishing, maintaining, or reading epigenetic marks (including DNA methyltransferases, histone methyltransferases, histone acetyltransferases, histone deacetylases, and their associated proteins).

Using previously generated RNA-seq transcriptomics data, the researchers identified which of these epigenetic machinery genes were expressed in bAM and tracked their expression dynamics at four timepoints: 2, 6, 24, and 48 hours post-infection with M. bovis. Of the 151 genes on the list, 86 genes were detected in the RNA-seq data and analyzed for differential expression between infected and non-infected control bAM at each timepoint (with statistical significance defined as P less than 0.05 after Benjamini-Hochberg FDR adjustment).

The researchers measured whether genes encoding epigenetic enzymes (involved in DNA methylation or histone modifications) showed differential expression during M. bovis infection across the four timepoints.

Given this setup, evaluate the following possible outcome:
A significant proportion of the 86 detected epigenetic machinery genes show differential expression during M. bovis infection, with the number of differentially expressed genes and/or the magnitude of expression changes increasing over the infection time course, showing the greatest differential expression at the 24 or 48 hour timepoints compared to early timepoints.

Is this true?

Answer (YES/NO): YES